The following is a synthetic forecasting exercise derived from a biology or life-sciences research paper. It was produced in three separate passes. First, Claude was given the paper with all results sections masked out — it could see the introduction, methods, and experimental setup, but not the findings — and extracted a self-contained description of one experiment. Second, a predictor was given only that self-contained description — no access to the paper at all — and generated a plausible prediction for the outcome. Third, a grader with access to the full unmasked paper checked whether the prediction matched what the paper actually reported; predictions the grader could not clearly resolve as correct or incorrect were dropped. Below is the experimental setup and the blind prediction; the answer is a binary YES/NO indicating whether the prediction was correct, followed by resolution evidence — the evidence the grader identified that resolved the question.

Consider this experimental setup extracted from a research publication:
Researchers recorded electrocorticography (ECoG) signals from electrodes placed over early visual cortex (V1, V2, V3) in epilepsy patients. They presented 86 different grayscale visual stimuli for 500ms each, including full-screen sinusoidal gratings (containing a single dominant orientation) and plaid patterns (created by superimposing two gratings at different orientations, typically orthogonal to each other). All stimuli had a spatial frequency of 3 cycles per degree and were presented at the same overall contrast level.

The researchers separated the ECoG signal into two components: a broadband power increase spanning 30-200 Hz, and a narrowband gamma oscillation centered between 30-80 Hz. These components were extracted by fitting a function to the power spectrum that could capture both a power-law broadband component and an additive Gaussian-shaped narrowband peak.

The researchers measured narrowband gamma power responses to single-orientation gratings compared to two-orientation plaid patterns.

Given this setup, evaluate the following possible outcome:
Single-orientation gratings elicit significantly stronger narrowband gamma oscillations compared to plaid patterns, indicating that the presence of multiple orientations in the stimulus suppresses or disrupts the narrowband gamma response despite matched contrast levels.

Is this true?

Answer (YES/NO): YES